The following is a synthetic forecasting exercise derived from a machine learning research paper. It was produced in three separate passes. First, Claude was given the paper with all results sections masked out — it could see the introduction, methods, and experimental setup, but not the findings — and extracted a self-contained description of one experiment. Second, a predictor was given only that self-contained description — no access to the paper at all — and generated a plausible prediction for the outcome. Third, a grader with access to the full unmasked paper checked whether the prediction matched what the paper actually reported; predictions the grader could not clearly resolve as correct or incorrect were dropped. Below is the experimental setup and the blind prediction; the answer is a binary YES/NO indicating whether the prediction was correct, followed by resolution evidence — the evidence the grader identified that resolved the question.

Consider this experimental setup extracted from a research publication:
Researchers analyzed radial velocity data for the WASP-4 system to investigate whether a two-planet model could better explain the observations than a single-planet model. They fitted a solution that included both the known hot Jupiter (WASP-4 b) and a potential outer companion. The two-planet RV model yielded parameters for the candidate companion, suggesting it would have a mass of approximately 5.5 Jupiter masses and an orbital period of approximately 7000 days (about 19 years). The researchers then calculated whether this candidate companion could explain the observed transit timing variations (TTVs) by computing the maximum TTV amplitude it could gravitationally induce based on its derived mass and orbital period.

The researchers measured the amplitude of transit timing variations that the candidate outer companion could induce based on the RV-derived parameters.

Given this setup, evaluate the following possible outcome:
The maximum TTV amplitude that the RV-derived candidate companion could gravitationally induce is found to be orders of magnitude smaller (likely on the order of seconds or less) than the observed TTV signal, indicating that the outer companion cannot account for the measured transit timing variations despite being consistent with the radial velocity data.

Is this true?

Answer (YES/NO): YES